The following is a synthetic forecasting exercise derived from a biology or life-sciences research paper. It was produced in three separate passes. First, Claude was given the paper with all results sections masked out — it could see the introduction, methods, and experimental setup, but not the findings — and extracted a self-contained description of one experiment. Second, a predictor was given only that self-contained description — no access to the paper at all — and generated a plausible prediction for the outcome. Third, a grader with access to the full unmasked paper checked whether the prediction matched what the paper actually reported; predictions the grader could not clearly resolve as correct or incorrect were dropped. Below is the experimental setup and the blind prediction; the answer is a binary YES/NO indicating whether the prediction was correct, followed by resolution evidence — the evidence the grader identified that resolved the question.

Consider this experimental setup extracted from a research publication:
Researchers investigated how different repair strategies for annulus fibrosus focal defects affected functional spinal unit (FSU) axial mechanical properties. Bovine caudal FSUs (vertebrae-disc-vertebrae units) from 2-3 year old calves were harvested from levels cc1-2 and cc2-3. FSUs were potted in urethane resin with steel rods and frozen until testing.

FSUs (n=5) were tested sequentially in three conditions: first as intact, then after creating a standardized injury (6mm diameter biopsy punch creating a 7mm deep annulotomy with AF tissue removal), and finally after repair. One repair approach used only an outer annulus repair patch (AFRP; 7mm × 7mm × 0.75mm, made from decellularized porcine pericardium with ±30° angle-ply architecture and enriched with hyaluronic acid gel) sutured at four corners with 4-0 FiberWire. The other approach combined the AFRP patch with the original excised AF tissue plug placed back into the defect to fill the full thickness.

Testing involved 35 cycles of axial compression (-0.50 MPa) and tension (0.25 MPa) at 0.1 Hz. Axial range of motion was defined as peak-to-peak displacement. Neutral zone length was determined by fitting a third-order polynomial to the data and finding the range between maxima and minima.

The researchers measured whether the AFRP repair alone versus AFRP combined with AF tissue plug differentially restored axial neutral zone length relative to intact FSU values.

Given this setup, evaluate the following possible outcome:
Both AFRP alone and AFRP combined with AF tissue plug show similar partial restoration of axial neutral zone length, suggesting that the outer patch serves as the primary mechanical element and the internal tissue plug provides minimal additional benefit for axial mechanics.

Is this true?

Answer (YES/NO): NO